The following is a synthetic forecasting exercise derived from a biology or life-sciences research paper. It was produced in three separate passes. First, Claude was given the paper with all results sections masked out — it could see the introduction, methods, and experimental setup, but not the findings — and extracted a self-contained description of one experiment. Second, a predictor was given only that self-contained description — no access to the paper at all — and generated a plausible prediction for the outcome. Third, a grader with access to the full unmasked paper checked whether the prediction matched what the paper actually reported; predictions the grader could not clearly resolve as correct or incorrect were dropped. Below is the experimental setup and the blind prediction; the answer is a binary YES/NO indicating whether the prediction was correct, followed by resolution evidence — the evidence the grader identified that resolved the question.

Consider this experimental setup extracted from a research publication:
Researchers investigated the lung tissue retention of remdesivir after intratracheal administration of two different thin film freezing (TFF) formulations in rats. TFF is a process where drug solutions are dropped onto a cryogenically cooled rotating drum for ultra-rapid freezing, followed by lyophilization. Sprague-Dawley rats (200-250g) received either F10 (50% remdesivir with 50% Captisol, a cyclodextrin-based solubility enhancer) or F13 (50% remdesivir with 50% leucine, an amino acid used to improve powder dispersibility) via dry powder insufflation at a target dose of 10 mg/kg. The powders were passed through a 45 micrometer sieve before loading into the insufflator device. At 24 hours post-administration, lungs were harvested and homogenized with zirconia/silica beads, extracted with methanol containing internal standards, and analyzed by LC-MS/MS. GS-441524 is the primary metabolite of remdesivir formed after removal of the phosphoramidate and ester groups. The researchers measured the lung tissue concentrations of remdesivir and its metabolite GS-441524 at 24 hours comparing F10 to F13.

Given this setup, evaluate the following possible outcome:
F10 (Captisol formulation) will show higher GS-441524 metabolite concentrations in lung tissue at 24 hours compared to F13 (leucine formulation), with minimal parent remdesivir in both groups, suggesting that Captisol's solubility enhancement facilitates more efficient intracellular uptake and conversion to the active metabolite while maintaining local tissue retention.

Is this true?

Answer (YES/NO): NO